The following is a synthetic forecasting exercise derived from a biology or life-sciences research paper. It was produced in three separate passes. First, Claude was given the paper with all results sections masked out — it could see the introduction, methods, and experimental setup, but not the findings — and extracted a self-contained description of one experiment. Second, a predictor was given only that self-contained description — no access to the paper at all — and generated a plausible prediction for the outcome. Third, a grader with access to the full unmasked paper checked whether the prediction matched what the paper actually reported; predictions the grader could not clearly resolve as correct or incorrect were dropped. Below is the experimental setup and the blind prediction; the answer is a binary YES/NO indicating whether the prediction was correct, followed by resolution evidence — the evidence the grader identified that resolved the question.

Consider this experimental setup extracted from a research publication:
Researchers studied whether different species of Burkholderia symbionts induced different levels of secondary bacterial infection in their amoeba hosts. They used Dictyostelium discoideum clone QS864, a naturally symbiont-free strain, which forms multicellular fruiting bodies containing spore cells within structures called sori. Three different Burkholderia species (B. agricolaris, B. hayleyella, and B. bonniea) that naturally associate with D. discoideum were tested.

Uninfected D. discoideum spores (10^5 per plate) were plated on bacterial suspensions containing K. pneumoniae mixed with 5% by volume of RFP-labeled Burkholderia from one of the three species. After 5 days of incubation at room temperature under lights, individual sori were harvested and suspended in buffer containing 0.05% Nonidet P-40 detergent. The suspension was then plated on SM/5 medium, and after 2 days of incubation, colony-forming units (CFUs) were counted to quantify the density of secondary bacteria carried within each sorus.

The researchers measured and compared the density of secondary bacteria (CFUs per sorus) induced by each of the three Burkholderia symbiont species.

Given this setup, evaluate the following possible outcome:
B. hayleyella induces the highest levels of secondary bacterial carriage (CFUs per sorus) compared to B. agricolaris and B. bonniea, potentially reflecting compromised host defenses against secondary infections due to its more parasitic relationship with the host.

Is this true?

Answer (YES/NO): NO